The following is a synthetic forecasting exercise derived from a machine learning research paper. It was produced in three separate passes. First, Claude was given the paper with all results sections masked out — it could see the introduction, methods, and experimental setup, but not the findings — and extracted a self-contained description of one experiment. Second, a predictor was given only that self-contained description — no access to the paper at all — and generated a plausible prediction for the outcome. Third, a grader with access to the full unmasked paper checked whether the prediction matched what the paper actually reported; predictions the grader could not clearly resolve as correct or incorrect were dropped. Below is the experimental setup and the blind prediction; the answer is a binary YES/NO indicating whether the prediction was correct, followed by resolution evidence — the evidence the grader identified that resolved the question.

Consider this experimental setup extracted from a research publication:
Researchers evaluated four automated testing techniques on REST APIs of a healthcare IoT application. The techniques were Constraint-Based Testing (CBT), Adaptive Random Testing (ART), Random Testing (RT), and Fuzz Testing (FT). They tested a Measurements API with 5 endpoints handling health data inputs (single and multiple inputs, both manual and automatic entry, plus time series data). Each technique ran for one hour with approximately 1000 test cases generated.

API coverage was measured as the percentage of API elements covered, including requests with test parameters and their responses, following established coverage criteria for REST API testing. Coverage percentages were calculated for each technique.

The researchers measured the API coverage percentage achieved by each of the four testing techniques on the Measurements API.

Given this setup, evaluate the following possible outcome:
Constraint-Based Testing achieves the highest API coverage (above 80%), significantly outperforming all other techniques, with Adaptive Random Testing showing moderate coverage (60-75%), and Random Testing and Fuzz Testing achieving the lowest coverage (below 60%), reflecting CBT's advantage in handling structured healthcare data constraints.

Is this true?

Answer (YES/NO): NO